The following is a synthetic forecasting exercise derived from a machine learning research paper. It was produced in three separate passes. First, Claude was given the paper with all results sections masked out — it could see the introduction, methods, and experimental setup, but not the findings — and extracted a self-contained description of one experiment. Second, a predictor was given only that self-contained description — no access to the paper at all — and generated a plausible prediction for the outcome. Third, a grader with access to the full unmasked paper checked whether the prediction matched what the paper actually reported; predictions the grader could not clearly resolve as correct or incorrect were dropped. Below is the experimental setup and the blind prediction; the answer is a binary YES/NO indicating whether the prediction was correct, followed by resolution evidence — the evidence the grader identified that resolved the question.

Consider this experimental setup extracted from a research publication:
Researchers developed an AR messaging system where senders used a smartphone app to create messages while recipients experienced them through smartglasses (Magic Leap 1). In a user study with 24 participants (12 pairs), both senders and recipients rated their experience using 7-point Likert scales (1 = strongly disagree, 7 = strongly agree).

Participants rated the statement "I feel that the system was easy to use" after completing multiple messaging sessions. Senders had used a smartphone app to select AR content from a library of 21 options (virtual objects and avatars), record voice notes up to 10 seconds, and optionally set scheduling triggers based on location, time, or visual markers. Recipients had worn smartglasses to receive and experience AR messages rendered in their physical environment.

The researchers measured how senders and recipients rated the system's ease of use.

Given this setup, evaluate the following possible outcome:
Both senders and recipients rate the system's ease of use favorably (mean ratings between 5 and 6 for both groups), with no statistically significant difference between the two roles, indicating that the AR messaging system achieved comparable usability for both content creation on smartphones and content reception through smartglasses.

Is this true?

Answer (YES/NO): NO